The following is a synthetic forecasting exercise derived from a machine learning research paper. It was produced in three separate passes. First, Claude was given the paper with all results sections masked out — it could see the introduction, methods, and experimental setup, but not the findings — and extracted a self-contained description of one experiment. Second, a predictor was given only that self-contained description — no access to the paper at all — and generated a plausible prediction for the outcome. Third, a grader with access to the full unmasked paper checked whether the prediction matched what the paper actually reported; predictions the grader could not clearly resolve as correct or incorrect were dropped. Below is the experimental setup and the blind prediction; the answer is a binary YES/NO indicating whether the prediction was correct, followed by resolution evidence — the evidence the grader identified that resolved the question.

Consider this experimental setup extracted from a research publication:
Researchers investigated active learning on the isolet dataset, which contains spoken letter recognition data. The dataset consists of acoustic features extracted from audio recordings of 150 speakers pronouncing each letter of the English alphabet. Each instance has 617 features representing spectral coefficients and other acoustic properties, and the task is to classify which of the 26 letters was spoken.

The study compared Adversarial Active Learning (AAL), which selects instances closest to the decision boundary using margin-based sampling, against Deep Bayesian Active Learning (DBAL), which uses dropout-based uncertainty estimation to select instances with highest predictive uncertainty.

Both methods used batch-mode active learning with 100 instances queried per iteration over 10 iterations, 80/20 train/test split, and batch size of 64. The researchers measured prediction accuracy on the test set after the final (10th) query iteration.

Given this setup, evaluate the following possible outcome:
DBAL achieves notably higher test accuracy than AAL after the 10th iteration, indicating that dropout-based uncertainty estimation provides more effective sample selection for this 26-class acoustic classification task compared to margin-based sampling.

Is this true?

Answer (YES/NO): NO